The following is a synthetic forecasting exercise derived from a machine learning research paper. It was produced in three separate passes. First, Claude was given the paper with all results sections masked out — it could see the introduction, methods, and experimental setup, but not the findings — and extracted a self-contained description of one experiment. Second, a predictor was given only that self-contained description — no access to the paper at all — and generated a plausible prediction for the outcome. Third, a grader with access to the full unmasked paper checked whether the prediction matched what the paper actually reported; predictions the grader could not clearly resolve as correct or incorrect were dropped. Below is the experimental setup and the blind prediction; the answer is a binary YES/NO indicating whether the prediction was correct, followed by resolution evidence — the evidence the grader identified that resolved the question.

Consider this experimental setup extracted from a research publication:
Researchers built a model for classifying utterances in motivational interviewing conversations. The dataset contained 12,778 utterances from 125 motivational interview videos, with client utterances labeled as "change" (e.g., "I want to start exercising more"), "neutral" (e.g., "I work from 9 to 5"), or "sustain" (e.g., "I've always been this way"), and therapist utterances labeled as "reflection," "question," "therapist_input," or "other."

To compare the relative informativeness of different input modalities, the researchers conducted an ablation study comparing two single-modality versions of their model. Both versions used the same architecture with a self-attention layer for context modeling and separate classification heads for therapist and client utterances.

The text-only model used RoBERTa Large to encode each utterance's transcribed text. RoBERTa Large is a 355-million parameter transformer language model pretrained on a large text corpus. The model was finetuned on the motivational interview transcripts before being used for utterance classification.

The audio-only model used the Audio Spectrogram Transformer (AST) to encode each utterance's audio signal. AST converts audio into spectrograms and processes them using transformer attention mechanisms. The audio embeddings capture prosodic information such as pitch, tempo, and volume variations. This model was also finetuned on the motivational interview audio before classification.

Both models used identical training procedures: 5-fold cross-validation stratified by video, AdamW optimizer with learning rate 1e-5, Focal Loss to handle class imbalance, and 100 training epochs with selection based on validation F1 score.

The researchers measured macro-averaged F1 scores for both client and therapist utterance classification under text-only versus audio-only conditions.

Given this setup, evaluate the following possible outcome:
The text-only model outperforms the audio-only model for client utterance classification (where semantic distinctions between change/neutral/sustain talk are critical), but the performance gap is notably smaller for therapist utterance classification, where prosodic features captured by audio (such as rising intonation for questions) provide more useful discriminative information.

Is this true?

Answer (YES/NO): NO